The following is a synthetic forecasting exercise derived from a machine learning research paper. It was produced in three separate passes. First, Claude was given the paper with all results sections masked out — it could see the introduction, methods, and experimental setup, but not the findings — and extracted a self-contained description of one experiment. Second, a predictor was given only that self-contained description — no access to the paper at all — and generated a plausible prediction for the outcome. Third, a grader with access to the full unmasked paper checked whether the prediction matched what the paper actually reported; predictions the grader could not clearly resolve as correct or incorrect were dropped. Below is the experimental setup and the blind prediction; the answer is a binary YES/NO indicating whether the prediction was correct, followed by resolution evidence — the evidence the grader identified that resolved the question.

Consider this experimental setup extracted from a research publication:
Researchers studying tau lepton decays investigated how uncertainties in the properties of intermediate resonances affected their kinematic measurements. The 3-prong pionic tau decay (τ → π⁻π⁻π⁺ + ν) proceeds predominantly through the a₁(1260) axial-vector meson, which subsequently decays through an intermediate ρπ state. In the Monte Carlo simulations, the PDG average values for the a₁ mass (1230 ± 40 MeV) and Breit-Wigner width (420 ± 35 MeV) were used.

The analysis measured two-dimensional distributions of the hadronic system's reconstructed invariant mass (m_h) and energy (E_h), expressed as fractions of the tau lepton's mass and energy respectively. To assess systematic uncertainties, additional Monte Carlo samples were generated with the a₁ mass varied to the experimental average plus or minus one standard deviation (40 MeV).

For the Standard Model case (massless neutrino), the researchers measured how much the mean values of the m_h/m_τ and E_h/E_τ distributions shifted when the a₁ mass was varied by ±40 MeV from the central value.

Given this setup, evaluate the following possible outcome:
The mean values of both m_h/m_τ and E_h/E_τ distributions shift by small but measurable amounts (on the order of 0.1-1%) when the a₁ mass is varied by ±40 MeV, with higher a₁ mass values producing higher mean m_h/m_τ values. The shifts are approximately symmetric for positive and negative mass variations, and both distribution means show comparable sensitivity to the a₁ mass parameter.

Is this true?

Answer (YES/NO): NO